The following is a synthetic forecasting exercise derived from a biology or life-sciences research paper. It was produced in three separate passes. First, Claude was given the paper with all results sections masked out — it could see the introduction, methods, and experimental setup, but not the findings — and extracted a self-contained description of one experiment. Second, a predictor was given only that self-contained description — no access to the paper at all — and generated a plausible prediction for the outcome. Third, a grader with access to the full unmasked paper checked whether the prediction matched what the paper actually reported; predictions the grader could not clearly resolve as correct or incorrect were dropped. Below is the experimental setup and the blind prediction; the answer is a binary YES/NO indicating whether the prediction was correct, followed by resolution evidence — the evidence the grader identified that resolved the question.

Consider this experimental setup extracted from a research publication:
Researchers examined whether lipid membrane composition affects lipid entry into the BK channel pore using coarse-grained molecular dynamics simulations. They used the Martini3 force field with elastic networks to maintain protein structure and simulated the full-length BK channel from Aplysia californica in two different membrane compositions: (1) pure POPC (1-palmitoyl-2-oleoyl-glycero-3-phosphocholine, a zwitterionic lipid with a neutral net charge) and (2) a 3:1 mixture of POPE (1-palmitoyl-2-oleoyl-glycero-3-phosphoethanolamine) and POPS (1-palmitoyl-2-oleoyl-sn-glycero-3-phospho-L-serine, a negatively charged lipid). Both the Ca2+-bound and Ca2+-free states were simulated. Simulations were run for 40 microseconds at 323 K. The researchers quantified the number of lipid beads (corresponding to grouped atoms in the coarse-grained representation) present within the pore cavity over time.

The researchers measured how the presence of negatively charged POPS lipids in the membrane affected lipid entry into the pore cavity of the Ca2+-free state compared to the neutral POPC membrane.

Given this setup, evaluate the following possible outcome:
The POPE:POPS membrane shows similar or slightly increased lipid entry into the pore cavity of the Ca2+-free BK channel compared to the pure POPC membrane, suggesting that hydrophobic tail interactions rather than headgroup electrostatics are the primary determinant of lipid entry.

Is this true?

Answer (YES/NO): NO